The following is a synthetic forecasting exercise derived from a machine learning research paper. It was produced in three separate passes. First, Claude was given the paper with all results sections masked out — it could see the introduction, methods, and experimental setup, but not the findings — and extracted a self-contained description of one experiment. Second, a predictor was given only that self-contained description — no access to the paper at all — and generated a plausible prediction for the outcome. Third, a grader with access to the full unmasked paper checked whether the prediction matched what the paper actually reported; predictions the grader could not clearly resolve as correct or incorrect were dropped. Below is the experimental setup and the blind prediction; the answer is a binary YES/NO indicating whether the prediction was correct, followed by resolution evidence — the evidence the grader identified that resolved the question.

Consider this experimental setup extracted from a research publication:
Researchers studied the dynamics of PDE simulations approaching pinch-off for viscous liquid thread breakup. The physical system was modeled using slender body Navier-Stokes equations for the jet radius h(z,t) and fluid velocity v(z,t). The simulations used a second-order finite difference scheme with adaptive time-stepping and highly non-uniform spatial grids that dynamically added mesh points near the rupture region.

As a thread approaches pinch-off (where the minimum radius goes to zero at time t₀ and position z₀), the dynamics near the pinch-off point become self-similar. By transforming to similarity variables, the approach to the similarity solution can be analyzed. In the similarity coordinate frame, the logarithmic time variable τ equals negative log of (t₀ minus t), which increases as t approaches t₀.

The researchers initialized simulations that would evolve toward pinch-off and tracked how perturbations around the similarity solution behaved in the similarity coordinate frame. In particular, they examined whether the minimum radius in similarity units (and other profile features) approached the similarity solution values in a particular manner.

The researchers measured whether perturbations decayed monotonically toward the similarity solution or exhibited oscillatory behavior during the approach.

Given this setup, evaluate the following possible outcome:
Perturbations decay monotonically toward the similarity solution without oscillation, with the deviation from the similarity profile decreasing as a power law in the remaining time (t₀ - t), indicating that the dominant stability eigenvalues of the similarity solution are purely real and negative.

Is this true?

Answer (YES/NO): NO